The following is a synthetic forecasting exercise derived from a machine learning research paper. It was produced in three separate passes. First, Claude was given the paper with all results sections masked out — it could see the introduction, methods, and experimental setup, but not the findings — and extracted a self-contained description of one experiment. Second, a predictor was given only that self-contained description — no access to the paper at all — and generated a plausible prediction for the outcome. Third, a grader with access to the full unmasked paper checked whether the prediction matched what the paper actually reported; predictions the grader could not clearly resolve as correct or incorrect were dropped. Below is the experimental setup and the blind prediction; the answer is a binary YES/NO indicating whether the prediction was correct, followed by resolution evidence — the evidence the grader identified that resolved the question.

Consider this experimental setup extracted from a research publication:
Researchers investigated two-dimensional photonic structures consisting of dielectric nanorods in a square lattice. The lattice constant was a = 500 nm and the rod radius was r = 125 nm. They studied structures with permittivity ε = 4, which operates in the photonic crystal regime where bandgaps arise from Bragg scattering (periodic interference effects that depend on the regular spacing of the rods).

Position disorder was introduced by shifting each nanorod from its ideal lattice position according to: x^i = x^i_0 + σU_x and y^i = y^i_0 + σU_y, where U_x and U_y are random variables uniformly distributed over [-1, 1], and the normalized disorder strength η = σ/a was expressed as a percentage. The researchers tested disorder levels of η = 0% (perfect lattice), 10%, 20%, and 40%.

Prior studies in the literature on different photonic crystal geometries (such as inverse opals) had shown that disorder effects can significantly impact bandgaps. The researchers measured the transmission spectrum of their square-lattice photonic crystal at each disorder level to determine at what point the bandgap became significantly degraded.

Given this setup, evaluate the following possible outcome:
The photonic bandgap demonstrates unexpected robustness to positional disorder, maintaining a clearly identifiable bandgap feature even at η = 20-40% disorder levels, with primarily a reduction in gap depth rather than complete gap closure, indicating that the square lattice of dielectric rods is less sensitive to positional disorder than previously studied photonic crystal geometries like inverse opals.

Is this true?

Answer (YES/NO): NO